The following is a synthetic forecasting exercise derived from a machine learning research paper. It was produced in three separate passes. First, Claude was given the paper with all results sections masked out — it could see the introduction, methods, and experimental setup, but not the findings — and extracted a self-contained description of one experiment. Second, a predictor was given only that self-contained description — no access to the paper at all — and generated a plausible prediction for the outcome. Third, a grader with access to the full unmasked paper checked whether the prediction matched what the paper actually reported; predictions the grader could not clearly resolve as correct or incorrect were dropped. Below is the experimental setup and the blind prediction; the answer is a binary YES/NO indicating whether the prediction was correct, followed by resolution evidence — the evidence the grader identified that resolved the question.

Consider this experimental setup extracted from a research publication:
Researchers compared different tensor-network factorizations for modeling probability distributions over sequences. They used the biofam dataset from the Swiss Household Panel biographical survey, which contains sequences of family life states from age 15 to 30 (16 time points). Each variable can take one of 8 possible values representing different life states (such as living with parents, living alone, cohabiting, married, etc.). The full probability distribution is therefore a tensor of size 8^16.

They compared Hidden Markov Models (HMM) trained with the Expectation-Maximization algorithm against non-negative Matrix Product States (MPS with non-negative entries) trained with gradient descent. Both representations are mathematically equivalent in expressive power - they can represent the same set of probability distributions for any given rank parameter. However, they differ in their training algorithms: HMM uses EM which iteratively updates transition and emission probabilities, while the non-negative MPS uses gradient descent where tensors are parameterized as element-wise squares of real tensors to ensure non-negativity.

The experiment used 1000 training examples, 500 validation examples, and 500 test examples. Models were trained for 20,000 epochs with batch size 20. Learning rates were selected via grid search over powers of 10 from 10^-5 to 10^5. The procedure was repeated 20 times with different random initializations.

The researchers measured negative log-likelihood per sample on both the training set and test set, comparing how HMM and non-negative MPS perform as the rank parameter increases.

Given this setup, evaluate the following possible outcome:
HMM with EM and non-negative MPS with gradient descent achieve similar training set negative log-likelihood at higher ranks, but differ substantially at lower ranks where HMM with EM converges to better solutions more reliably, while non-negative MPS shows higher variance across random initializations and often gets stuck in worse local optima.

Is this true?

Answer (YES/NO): NO